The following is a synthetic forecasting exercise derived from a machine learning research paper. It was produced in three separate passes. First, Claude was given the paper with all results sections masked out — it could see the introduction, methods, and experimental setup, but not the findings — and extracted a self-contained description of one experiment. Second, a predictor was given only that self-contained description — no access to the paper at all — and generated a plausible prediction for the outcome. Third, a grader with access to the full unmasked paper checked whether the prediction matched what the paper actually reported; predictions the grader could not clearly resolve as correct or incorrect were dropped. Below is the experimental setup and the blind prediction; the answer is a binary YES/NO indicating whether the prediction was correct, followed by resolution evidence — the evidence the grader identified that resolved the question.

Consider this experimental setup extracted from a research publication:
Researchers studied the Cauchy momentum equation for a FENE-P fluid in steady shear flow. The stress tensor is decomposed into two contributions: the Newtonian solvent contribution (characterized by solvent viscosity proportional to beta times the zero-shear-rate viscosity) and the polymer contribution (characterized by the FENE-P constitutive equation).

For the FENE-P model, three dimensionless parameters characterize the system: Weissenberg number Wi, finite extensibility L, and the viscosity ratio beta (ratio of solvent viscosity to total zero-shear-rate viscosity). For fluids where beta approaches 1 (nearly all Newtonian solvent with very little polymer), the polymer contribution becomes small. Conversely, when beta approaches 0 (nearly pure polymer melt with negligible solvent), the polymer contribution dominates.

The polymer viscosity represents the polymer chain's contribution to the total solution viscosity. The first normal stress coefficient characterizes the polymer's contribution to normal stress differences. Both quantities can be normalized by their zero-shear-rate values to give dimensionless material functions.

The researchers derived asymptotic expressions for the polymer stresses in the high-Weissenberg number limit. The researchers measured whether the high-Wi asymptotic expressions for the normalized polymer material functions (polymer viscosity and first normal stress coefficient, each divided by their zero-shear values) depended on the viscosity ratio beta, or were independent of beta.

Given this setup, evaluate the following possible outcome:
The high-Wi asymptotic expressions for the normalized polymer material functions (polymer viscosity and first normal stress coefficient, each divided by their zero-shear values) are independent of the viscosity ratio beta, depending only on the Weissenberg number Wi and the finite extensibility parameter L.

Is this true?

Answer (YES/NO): YES